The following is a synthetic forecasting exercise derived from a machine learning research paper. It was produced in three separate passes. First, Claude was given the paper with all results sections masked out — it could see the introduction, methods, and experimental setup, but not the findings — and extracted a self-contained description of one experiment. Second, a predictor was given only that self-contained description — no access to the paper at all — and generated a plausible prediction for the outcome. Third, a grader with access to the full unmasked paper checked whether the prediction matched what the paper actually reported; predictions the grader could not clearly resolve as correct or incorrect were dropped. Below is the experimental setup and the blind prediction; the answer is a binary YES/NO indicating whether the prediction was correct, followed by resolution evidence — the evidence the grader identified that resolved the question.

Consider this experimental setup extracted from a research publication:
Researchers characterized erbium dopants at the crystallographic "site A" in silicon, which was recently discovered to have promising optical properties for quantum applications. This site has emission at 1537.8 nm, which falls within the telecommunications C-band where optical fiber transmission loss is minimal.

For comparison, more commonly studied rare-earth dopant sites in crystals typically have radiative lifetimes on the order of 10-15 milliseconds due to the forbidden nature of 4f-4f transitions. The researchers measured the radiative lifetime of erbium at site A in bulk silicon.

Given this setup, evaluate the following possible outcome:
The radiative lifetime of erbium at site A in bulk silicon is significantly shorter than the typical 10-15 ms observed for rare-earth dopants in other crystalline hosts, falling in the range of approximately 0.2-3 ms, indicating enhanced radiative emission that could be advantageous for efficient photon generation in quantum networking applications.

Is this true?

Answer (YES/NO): NO